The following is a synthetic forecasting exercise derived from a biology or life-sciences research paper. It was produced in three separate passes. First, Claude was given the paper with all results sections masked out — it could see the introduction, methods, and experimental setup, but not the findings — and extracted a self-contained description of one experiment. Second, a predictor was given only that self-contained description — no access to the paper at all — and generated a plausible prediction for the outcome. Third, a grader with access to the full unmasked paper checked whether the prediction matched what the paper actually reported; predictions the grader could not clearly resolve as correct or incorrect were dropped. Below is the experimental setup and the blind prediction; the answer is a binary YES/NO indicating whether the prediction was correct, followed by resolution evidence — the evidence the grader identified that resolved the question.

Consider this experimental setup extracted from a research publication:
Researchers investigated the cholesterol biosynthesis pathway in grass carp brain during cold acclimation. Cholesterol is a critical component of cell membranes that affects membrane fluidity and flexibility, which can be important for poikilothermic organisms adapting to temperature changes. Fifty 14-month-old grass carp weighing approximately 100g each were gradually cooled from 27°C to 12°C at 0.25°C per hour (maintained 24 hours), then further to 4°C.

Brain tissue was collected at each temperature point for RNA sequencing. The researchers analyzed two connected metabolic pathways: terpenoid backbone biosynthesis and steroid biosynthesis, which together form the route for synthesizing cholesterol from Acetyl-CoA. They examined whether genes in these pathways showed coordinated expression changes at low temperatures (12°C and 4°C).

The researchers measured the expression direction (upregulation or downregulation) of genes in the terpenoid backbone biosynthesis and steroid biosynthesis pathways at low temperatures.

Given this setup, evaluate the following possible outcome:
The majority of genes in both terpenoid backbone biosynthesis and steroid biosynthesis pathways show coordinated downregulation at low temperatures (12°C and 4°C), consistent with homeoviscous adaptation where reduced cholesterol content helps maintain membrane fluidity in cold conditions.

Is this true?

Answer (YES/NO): NO